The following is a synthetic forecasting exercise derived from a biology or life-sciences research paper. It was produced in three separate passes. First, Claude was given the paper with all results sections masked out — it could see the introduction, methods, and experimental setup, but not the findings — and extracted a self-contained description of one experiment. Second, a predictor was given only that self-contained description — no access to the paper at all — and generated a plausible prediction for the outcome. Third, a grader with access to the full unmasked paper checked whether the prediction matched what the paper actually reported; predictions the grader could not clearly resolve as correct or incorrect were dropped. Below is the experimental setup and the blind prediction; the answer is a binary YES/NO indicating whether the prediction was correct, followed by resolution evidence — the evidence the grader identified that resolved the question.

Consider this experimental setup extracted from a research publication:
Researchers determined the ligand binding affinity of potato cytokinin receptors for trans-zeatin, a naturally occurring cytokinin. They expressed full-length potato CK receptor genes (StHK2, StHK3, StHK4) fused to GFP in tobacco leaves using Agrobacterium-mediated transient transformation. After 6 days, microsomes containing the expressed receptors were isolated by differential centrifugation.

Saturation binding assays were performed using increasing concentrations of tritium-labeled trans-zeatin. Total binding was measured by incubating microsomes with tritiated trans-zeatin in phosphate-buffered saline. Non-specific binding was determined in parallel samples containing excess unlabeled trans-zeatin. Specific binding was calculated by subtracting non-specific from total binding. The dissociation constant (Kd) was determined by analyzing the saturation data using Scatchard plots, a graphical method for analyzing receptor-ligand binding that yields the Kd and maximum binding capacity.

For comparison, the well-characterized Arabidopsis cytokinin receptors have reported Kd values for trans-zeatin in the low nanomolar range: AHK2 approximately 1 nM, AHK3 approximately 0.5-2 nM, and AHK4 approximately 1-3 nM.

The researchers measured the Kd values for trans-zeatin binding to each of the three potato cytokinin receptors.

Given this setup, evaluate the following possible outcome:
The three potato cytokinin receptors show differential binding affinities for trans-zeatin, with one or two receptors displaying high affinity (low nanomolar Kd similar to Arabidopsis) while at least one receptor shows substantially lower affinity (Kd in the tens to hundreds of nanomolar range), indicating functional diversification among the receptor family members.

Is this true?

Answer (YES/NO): NO